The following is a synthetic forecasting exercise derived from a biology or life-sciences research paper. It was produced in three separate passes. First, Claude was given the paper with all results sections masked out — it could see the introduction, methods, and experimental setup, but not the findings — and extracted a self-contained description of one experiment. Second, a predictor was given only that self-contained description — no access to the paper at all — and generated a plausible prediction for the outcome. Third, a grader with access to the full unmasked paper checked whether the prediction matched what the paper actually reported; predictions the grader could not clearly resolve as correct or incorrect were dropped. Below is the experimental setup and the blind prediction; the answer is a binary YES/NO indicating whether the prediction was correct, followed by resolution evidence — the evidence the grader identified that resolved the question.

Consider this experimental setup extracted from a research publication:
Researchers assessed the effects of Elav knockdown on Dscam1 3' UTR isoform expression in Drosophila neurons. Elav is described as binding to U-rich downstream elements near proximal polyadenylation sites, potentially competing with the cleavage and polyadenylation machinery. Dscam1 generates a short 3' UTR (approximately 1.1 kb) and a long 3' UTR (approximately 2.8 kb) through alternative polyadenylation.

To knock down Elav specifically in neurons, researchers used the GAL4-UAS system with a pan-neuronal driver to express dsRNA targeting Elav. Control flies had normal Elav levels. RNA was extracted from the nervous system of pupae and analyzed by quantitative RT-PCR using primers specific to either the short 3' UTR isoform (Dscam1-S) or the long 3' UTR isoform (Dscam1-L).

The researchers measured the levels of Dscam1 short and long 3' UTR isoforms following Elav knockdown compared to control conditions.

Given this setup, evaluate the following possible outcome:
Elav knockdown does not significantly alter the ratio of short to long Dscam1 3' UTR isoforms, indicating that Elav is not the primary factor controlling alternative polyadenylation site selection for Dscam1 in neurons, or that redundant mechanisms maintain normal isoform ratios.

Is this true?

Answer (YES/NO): NO